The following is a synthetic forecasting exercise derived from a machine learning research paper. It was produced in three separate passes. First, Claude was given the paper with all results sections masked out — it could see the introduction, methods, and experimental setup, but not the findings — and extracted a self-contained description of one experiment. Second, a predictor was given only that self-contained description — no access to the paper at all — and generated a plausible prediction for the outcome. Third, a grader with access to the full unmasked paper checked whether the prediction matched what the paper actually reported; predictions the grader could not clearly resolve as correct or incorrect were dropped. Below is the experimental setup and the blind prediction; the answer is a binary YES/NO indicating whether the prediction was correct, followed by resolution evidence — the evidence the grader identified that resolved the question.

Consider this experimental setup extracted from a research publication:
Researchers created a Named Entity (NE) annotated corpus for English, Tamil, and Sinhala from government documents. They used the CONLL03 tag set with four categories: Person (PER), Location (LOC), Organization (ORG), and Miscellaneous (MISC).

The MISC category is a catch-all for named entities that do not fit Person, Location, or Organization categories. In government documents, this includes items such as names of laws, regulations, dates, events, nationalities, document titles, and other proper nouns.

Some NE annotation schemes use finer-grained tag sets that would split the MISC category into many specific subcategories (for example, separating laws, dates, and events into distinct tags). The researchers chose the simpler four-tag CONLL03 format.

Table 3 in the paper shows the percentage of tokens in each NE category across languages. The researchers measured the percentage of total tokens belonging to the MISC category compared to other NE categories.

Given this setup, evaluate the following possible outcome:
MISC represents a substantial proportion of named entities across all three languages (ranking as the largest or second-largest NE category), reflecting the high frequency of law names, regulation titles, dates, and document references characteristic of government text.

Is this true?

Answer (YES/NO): YES